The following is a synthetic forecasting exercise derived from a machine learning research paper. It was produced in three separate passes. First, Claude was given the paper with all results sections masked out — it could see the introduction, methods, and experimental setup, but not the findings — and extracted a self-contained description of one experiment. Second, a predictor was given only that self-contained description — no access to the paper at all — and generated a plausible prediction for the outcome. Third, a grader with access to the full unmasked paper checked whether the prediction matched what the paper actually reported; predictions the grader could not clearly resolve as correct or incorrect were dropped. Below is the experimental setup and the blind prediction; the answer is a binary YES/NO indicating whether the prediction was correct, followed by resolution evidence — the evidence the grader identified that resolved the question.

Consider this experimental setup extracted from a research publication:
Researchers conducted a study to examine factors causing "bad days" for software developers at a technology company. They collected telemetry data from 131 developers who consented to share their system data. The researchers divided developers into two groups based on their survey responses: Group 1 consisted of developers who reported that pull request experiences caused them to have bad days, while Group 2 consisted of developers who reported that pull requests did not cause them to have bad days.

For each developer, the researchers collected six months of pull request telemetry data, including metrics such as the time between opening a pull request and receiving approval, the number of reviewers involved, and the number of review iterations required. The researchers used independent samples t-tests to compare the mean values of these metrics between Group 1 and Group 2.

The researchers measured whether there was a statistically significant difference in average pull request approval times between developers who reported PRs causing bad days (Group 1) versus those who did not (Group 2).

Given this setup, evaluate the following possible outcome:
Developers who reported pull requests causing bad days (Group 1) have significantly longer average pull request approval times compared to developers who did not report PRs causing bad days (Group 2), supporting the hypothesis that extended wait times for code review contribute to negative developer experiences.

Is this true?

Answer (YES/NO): YES